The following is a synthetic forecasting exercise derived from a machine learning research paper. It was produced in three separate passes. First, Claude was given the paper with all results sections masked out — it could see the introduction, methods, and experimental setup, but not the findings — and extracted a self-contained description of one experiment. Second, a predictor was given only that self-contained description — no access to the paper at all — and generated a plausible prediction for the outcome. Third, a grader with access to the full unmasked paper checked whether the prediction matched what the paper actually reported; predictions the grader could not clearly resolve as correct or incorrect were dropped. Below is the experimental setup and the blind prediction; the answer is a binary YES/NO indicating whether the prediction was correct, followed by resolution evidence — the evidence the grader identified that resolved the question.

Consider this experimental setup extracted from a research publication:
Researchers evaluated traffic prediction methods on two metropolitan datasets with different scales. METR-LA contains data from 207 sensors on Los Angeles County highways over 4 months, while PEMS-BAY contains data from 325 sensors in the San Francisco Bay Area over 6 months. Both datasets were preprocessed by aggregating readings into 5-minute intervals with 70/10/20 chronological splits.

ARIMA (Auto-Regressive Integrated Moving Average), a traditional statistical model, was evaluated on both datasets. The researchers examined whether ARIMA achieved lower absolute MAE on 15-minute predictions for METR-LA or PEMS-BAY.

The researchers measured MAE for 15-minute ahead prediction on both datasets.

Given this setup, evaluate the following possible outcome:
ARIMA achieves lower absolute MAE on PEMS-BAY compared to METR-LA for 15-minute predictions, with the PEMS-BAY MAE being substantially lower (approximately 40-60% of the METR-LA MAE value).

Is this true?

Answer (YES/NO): YES